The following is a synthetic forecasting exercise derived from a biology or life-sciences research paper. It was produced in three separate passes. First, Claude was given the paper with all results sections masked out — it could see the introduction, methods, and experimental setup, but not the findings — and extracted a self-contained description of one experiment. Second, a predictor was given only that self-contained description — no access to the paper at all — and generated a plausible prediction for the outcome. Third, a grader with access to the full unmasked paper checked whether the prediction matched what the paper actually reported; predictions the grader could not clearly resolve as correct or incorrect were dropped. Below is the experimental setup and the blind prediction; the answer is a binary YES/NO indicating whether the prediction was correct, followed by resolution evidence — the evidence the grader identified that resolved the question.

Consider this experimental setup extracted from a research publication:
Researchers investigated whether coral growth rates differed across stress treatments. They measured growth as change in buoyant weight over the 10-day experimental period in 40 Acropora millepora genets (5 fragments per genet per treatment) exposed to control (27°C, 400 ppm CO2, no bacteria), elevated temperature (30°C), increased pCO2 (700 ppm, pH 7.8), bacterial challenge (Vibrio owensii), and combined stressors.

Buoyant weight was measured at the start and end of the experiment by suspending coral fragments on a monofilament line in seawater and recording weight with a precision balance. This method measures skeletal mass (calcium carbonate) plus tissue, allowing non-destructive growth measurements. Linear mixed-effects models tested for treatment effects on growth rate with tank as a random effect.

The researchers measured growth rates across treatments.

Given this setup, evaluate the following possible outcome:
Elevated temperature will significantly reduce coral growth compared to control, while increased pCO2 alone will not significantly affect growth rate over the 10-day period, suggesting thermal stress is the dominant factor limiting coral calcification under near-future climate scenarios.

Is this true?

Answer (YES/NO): NO